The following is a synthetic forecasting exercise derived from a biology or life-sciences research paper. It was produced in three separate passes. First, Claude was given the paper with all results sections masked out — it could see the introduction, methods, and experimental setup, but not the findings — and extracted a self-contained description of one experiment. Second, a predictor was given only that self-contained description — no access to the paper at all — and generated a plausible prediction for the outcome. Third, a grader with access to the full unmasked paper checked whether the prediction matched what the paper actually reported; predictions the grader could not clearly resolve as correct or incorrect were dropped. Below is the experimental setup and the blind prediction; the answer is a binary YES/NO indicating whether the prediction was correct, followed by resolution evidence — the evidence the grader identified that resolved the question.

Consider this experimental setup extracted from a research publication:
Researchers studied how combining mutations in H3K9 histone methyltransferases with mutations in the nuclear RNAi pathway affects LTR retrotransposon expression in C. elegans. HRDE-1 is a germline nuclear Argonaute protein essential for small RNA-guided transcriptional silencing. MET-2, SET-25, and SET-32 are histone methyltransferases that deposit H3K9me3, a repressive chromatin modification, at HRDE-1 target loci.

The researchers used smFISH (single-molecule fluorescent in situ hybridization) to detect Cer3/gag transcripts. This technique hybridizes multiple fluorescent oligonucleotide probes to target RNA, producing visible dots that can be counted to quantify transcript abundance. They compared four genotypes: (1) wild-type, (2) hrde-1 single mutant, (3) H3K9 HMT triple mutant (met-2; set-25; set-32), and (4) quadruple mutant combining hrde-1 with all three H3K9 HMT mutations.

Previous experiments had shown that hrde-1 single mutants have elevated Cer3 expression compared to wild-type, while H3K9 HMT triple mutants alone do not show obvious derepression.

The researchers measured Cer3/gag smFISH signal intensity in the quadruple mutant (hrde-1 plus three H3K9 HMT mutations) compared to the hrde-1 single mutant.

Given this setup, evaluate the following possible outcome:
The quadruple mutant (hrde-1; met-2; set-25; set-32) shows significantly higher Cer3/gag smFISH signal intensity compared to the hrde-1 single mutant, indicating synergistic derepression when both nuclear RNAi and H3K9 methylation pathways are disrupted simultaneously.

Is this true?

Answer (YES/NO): YES